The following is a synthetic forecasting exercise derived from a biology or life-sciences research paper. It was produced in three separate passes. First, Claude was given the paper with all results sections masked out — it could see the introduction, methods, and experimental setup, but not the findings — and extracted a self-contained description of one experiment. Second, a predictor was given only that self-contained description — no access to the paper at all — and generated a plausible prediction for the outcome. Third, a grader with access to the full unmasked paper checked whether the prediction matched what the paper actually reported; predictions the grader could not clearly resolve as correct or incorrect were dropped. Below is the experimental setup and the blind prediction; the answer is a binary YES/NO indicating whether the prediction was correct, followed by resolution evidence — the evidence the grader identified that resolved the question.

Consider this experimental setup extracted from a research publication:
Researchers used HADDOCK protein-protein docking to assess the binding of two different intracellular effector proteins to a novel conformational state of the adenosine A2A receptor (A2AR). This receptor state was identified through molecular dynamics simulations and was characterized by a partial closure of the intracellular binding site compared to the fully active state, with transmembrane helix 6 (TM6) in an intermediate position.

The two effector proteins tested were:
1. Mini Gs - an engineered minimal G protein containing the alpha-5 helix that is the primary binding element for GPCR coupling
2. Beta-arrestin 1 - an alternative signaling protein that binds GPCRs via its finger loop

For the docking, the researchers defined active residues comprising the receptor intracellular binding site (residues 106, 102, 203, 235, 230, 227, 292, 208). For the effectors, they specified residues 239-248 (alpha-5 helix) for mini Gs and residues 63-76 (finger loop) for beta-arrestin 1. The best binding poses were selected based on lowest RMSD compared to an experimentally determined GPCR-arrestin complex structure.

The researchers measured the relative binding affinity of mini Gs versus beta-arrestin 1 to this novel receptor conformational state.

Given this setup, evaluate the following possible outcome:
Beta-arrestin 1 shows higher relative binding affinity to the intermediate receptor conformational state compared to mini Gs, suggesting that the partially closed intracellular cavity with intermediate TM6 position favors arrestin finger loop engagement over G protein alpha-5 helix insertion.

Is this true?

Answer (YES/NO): YES